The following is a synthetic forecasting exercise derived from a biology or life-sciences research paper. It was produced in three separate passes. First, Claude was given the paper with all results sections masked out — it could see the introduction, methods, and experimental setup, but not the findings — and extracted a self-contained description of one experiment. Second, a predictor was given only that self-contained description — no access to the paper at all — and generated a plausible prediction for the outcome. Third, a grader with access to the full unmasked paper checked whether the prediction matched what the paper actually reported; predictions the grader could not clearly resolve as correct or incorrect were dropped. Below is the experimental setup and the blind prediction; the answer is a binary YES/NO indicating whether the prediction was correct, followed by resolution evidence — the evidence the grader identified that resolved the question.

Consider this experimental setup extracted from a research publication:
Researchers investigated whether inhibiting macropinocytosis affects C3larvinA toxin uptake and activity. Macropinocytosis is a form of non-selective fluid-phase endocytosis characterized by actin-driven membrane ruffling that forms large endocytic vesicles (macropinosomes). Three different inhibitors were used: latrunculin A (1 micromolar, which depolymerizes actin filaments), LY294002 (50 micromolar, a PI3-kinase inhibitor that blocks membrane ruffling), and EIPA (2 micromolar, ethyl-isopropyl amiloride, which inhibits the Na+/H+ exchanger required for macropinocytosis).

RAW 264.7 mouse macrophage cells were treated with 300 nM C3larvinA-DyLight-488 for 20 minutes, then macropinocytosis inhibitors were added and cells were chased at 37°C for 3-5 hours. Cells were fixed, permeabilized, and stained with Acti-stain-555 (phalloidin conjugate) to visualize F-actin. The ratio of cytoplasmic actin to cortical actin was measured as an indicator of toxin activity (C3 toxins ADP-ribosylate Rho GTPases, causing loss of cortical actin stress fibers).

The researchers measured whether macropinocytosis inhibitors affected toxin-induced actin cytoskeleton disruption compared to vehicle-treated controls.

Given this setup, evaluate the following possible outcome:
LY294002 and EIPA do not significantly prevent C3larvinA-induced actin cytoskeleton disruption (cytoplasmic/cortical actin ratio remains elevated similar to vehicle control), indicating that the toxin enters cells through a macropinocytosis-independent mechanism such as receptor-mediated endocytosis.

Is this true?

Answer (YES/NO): NO